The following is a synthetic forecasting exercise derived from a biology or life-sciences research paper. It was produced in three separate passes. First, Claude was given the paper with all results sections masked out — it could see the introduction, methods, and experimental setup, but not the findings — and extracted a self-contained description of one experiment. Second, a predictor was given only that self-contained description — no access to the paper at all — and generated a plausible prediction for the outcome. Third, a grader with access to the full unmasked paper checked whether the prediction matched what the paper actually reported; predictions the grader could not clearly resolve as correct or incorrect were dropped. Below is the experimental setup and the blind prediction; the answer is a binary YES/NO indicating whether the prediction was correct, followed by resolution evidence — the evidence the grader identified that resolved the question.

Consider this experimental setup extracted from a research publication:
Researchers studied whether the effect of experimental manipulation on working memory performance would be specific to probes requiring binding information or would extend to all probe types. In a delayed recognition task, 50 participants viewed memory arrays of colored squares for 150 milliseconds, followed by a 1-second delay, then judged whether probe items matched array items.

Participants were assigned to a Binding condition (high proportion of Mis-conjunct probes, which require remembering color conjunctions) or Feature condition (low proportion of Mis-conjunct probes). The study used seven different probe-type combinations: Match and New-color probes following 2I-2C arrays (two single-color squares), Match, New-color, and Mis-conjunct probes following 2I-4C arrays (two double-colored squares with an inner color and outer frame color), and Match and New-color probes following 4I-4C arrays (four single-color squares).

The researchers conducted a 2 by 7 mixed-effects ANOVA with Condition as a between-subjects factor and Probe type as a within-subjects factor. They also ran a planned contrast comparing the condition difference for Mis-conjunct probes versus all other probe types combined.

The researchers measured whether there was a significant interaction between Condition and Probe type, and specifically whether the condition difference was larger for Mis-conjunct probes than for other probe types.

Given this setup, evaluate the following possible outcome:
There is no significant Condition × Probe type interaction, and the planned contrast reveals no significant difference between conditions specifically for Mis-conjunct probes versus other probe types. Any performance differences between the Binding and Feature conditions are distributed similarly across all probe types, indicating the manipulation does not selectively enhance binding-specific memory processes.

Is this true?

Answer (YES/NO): NO